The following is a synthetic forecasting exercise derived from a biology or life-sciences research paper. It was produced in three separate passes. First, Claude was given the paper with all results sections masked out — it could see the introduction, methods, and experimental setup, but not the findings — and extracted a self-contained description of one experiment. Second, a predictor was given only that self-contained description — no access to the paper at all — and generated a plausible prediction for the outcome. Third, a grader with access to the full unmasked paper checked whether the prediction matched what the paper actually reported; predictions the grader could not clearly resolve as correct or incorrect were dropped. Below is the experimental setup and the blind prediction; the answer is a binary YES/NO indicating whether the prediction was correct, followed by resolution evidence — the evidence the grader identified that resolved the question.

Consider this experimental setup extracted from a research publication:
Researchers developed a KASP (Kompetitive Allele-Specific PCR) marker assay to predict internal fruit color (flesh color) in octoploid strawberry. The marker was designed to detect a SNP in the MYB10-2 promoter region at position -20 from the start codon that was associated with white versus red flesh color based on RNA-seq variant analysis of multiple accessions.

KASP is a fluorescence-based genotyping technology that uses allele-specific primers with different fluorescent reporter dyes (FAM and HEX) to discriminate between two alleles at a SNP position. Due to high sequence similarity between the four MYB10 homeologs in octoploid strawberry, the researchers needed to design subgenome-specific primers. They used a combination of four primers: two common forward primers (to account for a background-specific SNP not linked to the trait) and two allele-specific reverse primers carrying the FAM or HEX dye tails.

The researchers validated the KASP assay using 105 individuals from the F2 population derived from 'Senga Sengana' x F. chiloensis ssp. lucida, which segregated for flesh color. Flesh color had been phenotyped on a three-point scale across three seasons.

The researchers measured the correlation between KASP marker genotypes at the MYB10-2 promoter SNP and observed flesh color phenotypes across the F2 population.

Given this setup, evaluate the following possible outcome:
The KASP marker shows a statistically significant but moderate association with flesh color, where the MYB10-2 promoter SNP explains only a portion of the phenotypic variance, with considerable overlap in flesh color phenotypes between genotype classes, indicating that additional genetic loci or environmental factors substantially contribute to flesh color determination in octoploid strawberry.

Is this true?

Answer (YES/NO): NO